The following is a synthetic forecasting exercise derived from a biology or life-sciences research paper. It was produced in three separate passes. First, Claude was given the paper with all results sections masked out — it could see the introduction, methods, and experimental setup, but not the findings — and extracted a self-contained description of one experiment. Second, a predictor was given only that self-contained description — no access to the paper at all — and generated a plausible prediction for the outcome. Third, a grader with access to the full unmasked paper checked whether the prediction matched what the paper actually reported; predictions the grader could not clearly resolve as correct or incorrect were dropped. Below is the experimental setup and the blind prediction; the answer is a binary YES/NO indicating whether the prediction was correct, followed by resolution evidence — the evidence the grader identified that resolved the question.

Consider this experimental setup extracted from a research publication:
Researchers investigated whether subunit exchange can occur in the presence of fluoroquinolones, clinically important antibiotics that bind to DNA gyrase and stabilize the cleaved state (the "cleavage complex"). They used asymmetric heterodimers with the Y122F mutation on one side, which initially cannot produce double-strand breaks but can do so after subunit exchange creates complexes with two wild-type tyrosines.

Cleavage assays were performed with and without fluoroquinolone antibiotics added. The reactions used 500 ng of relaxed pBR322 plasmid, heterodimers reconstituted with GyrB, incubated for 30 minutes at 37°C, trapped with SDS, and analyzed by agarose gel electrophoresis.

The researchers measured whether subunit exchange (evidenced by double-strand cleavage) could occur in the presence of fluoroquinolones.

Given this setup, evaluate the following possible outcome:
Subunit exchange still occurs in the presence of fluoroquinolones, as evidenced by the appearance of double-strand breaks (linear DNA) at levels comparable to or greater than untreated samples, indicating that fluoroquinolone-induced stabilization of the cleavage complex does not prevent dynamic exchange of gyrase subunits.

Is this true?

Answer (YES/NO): YES